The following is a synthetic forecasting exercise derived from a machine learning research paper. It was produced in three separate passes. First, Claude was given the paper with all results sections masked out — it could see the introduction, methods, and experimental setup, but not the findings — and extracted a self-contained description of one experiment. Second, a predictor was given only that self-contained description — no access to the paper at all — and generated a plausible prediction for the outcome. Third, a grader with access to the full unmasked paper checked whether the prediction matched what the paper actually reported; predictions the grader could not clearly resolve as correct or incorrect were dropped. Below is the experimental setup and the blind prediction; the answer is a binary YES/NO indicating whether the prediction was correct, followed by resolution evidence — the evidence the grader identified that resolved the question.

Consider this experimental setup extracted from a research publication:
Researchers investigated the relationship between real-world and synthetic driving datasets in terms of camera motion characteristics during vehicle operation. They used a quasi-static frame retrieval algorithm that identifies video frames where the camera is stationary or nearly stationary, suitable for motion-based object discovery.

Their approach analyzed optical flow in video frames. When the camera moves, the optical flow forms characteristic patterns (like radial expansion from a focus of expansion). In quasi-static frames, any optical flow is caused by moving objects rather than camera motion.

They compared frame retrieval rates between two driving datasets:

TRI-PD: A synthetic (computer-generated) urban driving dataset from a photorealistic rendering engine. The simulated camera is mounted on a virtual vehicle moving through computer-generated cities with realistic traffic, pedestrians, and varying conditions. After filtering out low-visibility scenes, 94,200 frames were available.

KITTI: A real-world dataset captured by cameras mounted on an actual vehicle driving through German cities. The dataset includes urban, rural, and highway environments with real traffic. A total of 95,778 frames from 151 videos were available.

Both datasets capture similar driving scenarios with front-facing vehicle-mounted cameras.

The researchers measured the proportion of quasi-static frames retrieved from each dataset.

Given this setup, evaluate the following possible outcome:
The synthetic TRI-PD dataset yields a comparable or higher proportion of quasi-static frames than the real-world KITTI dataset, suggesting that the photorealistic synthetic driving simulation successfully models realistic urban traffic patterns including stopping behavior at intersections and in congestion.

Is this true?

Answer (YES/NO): YES